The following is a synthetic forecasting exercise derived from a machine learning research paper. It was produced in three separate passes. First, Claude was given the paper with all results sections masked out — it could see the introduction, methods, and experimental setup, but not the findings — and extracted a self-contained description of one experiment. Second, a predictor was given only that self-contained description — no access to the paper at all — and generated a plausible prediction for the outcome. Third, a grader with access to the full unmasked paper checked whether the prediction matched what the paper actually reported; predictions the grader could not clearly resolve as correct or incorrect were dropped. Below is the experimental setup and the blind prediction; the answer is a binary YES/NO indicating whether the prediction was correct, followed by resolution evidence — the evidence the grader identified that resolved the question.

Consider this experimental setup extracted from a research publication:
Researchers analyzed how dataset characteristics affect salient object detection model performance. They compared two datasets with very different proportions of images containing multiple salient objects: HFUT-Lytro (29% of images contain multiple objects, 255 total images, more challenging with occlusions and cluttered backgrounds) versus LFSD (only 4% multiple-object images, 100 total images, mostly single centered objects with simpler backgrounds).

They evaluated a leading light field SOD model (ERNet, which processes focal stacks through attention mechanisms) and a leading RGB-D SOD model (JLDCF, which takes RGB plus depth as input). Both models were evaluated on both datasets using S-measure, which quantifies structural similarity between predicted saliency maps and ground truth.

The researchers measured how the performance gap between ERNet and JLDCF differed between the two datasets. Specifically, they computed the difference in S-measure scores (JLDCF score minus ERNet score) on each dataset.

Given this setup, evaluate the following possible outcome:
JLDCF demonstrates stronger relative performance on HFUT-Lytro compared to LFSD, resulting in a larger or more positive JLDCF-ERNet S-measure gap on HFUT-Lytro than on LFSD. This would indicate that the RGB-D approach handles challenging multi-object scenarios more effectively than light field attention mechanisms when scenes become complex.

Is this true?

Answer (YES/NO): NO